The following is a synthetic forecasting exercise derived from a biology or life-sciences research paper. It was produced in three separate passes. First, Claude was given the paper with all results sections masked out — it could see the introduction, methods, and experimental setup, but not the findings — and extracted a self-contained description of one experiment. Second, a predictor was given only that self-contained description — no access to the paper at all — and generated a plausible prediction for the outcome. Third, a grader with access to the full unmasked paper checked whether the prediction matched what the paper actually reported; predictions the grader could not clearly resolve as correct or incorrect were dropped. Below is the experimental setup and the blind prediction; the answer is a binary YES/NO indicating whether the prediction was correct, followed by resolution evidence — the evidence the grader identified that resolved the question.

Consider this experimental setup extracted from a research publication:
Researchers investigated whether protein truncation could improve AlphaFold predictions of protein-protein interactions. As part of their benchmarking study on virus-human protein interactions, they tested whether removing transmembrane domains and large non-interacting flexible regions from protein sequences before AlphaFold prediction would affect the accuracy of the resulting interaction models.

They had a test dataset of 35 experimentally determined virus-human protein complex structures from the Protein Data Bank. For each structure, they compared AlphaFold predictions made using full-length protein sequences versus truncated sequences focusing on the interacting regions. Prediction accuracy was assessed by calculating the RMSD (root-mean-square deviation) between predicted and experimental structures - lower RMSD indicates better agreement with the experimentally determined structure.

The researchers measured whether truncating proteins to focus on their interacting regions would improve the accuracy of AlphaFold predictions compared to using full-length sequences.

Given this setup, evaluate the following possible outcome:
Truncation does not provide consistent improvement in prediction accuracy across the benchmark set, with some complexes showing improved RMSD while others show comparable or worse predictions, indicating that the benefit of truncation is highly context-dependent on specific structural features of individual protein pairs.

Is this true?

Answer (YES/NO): YES